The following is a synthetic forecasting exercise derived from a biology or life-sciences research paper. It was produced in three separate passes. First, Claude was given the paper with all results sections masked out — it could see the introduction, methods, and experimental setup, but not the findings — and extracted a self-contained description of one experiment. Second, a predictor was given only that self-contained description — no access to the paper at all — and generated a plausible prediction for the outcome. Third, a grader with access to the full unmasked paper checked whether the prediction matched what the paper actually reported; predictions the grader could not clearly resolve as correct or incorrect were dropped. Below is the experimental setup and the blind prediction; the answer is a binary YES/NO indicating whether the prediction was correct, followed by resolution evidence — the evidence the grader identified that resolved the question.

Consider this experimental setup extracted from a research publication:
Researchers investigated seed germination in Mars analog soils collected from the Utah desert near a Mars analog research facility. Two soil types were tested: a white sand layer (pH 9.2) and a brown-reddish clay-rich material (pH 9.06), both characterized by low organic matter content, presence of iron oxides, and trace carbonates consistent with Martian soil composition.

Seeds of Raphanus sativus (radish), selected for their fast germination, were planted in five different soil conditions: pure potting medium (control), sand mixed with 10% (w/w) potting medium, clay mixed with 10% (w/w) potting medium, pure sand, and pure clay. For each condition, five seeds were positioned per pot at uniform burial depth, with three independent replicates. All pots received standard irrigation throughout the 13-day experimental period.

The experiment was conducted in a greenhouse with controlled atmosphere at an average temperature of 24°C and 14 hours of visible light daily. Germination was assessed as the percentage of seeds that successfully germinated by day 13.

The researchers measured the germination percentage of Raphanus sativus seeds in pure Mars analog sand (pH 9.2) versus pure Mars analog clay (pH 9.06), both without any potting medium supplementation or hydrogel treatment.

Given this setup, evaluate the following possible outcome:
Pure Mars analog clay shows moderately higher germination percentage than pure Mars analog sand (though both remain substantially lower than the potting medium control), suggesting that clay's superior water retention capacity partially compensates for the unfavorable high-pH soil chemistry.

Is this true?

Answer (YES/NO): NO